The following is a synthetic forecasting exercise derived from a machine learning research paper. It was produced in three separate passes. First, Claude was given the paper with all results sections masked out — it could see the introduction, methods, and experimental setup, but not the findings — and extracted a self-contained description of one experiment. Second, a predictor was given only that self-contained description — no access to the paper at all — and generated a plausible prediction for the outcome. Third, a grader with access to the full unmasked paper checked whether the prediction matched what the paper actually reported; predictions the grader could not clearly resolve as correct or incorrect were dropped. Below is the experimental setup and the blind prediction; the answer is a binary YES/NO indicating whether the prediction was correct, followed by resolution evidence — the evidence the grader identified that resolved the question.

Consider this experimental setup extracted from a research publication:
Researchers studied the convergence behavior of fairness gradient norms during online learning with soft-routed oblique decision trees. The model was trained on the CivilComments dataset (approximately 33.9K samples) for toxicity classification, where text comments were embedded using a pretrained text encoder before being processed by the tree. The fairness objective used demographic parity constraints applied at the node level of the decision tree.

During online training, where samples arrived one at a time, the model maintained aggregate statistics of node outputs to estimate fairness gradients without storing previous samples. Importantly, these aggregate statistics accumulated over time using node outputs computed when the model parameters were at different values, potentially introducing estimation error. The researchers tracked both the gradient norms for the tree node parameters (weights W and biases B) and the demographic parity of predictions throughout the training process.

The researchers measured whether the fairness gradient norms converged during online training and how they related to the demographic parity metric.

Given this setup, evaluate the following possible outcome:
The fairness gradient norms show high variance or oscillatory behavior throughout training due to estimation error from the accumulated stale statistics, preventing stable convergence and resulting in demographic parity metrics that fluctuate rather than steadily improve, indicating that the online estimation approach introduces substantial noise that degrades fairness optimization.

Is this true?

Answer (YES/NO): NO